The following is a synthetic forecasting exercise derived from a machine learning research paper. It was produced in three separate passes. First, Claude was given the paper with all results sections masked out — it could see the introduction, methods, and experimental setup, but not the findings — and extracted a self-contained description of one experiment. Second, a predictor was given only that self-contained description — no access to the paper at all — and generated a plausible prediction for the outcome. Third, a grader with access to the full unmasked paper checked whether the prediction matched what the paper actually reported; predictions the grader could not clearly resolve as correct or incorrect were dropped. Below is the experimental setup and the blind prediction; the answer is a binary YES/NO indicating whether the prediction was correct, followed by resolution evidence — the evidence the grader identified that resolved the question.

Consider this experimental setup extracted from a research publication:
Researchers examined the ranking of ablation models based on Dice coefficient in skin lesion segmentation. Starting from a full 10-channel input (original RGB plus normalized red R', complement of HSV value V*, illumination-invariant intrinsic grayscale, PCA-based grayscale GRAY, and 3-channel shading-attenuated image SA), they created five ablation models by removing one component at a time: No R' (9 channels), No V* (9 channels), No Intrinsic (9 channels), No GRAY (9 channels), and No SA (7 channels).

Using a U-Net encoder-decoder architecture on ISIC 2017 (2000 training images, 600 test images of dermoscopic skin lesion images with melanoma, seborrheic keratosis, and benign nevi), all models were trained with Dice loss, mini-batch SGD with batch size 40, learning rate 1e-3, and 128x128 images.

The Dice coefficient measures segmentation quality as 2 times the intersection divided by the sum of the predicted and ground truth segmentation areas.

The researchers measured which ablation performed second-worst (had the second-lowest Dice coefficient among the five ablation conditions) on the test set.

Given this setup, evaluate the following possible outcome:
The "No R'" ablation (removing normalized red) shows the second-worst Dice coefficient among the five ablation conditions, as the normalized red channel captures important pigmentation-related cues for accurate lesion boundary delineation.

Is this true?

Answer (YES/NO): NO